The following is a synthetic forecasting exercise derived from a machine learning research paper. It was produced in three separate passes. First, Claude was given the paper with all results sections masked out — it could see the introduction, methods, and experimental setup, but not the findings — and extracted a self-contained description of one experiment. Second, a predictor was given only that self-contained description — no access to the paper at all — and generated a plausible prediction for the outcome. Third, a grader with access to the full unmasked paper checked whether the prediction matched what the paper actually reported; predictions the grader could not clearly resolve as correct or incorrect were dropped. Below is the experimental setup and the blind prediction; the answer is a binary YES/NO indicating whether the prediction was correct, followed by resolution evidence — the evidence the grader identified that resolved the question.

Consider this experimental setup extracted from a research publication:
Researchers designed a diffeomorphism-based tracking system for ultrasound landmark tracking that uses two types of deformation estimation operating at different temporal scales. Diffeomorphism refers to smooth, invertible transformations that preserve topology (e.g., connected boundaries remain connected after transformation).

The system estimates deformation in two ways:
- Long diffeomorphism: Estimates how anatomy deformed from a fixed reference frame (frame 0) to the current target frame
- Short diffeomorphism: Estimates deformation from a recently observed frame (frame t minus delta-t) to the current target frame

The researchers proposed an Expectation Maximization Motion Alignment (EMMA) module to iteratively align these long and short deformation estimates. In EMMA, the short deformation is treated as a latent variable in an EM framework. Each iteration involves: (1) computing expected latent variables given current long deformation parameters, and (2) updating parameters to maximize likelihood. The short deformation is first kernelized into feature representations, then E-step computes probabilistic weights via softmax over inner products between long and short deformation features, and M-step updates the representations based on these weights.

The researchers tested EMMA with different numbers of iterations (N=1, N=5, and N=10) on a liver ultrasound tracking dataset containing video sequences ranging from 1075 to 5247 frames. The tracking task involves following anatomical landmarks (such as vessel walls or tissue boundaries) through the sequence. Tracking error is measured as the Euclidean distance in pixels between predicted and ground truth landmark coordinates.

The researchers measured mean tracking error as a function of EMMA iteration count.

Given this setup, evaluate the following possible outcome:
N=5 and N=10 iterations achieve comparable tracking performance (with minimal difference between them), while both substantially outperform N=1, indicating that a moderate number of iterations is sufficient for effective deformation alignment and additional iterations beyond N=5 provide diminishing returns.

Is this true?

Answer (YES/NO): NO